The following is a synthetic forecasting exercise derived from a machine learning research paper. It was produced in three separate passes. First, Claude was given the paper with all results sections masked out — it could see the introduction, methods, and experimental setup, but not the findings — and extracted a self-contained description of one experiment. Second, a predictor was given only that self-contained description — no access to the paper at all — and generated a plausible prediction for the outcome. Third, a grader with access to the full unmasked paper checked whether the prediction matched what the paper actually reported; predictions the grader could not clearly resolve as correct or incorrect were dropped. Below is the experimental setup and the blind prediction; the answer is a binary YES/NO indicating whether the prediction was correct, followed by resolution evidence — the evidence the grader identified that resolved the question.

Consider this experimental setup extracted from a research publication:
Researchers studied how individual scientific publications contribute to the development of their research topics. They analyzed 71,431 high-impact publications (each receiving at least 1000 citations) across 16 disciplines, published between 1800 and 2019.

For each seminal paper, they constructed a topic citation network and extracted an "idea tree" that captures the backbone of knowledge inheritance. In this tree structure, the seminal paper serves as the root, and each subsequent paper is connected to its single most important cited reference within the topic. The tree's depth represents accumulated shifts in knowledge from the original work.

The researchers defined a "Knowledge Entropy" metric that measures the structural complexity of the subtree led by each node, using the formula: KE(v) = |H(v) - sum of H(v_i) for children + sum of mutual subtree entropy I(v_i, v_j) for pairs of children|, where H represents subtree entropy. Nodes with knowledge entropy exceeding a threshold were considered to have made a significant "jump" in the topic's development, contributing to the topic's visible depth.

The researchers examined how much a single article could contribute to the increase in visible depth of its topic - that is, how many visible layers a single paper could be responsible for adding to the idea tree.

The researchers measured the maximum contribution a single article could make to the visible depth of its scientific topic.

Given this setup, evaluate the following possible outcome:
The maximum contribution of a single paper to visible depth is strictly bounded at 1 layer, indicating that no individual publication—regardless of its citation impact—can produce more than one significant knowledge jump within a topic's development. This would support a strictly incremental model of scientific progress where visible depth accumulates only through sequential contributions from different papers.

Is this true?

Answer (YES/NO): NO